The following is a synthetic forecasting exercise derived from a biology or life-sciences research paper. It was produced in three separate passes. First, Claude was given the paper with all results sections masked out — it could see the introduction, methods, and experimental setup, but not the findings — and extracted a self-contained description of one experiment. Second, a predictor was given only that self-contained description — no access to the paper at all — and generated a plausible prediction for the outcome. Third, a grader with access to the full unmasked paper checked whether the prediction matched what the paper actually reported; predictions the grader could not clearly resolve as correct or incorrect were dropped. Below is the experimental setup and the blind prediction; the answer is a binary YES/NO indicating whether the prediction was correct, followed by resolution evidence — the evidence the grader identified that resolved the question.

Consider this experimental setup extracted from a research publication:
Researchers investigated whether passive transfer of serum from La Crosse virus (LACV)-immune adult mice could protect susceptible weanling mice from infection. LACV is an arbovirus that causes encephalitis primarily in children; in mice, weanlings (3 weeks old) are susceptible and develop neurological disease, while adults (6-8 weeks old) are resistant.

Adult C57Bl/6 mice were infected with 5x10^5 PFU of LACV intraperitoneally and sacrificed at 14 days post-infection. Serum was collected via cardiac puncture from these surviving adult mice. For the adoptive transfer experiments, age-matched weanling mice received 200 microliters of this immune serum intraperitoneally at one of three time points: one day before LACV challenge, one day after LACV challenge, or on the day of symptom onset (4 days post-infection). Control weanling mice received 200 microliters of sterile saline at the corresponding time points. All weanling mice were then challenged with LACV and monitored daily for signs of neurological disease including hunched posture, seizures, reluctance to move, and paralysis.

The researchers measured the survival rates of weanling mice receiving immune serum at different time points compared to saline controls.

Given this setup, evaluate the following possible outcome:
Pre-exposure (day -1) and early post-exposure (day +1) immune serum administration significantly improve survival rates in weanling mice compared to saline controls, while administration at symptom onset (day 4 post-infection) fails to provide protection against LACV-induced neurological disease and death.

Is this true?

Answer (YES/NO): YES